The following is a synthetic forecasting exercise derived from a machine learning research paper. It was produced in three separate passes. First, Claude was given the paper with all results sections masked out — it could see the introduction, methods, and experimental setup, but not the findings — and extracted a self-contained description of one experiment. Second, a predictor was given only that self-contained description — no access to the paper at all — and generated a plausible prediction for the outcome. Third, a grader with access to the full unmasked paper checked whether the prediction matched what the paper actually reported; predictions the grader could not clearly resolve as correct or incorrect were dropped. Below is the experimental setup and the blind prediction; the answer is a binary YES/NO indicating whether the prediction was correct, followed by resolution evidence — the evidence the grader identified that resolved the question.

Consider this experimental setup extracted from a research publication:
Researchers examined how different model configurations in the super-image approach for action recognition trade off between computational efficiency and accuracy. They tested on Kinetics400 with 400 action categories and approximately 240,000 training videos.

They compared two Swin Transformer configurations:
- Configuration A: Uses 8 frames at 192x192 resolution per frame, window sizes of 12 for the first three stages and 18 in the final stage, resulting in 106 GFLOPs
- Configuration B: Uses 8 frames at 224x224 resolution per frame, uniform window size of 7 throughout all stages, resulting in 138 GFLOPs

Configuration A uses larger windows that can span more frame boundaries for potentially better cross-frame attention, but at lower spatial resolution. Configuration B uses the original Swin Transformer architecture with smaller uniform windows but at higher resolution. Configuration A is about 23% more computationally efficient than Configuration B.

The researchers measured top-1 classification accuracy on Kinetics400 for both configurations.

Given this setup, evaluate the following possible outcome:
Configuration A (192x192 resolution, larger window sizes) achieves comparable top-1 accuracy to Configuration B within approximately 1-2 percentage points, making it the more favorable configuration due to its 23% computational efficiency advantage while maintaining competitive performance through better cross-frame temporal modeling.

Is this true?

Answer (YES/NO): YES